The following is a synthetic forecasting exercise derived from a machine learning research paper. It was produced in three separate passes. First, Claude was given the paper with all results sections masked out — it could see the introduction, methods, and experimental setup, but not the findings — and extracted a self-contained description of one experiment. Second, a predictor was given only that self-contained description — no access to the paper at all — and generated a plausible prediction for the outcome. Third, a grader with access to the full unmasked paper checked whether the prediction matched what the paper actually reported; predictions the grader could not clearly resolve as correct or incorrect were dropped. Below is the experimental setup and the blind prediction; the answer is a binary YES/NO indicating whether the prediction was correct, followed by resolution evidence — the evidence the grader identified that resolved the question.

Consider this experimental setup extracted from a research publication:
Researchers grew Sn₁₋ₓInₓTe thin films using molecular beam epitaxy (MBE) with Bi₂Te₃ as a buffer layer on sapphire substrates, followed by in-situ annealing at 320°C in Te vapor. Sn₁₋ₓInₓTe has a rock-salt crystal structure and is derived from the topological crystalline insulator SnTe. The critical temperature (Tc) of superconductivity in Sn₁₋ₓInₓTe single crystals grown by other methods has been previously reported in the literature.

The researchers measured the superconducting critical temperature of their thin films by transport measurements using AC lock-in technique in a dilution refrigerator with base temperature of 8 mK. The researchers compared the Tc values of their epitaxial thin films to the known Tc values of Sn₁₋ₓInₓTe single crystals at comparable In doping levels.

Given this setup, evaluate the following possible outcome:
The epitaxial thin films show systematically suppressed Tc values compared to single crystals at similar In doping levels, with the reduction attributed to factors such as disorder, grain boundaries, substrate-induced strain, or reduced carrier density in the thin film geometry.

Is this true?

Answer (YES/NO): YES